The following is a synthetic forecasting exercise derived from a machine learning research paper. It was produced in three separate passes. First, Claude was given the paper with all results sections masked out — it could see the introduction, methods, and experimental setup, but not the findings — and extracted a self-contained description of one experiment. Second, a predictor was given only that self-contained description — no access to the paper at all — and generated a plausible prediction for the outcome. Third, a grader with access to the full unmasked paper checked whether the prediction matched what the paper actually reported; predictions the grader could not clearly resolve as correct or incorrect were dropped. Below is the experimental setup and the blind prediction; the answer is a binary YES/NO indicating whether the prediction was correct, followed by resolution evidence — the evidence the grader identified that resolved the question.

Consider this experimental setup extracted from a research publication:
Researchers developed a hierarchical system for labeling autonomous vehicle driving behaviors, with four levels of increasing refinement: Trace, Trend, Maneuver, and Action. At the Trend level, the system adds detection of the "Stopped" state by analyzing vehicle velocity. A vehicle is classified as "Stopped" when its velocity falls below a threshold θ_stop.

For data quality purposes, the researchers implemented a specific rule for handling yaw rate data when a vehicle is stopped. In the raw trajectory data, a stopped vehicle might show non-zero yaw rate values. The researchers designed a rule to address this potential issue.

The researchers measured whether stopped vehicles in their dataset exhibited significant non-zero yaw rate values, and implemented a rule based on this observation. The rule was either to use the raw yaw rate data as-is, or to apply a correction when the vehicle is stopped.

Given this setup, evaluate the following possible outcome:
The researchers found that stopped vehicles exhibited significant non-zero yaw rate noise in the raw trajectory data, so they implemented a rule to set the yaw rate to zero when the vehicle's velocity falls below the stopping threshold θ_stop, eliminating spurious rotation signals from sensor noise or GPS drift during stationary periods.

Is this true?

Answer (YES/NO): NO